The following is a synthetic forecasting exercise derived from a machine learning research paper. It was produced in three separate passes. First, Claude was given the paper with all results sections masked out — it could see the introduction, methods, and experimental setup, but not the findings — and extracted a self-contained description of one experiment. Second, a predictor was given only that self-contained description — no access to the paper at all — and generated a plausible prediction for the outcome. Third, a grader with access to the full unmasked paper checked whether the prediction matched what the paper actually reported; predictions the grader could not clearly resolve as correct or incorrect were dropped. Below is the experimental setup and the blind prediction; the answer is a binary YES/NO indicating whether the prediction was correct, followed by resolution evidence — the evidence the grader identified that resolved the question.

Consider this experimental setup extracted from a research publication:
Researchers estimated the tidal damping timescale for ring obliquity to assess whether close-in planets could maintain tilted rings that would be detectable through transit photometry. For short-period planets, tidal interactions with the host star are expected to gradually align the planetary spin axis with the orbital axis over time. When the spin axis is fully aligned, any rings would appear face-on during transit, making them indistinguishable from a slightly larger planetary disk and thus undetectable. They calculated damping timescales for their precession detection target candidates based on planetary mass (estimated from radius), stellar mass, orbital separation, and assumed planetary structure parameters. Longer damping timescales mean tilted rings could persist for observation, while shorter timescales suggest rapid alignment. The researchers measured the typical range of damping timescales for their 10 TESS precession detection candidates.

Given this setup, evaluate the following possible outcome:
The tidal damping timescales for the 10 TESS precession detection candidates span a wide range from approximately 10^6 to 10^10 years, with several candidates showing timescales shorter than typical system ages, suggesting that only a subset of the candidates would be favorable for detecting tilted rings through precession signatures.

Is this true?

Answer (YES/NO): NO